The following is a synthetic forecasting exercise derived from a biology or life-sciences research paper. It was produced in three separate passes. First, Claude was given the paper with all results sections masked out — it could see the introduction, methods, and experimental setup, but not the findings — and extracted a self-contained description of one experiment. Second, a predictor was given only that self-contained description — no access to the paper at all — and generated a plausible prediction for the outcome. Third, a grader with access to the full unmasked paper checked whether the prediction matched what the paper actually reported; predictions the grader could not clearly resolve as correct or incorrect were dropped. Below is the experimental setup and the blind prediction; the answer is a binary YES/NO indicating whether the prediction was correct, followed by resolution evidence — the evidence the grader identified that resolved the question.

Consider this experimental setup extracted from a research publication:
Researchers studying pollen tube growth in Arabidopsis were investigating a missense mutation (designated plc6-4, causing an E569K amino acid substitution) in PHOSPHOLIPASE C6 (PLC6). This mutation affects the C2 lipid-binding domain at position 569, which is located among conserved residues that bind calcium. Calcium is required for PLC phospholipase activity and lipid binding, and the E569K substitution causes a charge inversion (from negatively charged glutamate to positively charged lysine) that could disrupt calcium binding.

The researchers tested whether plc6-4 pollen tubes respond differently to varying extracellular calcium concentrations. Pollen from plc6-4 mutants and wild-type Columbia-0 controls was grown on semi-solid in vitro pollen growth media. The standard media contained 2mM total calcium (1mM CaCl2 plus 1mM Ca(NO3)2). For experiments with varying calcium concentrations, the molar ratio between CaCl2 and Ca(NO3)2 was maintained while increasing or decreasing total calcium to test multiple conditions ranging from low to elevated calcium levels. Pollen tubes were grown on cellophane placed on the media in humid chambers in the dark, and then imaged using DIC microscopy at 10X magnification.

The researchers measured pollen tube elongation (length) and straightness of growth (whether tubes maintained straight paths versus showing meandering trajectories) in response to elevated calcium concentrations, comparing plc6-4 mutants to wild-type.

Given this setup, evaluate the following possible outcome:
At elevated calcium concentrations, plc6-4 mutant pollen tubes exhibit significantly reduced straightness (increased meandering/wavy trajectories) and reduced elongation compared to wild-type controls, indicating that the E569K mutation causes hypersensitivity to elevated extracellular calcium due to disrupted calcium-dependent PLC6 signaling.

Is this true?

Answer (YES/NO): YES